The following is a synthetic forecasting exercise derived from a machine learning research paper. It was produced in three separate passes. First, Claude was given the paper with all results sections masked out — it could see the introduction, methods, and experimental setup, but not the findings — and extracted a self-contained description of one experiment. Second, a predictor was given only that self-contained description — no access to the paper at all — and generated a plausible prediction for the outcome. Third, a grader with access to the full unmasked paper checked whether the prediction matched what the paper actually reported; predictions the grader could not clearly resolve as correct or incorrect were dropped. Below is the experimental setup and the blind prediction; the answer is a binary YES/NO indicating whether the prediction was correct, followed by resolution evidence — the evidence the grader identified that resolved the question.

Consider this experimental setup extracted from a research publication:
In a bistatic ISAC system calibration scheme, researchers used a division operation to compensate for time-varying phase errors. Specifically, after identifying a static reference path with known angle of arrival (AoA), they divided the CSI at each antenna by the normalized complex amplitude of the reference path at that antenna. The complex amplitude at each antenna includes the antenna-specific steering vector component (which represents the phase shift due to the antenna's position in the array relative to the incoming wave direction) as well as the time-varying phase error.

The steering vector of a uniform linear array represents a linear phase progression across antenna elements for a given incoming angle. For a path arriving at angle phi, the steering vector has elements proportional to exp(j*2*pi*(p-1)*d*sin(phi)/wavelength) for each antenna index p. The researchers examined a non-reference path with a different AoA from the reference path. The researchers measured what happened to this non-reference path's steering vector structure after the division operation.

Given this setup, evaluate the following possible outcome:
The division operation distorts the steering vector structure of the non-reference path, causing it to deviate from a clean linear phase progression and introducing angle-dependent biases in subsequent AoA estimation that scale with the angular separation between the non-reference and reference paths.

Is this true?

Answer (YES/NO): NO